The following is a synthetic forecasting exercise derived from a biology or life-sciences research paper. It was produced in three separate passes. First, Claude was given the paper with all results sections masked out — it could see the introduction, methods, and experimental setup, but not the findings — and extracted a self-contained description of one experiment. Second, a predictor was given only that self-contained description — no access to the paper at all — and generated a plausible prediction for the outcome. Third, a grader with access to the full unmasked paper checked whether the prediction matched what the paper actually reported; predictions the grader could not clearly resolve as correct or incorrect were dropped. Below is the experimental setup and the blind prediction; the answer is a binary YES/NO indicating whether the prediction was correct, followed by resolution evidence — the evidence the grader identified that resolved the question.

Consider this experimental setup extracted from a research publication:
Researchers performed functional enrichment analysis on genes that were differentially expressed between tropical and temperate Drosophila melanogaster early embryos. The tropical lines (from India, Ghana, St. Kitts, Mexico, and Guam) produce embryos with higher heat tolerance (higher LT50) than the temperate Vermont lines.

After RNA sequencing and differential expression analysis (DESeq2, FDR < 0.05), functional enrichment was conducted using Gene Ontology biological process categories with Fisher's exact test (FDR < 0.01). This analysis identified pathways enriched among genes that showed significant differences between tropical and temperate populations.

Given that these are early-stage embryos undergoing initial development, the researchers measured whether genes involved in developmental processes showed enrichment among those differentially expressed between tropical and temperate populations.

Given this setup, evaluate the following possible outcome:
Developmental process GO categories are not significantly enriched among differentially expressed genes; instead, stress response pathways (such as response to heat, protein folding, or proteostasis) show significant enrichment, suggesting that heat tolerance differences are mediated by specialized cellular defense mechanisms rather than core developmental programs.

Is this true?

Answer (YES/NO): NO